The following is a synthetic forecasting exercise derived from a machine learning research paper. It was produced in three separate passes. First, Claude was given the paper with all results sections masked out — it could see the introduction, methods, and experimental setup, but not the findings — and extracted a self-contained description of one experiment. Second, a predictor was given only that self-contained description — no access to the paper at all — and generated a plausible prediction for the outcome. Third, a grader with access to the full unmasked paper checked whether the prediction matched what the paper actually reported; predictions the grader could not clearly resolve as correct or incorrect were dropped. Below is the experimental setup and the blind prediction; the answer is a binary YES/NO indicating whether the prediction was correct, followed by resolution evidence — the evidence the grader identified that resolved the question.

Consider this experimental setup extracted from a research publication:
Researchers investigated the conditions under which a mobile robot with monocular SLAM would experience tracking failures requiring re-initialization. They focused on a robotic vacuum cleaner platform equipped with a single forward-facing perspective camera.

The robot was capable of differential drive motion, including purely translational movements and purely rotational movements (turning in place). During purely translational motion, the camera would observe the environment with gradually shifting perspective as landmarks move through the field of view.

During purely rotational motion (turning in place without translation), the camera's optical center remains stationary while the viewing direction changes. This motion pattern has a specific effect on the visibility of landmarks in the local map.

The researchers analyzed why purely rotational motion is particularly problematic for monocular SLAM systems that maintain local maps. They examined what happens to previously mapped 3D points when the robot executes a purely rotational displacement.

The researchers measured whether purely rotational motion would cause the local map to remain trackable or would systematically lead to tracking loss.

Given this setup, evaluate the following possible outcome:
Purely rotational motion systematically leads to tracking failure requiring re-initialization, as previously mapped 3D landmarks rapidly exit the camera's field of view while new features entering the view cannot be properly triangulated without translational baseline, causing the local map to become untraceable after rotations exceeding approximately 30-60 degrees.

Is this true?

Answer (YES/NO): NO